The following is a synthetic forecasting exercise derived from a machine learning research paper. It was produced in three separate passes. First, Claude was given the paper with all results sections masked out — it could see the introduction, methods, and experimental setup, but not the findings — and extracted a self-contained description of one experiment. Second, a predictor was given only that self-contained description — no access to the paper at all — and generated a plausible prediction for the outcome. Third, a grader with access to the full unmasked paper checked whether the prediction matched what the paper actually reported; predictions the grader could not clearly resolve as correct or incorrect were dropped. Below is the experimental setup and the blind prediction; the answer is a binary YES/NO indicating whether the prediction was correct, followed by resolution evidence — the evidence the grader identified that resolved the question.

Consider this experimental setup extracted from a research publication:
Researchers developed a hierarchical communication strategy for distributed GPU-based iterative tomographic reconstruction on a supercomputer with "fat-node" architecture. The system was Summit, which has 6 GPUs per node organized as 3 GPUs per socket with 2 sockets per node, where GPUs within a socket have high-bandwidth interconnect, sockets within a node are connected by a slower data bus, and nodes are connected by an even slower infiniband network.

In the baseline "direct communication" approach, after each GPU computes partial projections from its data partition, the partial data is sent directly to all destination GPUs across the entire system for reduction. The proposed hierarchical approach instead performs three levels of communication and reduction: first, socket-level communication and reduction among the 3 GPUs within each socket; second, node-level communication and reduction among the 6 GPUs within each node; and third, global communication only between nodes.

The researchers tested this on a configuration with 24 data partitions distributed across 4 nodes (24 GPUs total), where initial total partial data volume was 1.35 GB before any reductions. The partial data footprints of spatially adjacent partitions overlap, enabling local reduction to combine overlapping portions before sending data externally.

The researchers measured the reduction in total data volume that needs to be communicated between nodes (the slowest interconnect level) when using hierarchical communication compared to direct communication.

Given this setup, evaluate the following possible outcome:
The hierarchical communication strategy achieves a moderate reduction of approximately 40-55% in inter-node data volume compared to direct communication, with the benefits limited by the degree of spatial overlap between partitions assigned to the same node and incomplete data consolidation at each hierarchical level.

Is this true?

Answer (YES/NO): NO